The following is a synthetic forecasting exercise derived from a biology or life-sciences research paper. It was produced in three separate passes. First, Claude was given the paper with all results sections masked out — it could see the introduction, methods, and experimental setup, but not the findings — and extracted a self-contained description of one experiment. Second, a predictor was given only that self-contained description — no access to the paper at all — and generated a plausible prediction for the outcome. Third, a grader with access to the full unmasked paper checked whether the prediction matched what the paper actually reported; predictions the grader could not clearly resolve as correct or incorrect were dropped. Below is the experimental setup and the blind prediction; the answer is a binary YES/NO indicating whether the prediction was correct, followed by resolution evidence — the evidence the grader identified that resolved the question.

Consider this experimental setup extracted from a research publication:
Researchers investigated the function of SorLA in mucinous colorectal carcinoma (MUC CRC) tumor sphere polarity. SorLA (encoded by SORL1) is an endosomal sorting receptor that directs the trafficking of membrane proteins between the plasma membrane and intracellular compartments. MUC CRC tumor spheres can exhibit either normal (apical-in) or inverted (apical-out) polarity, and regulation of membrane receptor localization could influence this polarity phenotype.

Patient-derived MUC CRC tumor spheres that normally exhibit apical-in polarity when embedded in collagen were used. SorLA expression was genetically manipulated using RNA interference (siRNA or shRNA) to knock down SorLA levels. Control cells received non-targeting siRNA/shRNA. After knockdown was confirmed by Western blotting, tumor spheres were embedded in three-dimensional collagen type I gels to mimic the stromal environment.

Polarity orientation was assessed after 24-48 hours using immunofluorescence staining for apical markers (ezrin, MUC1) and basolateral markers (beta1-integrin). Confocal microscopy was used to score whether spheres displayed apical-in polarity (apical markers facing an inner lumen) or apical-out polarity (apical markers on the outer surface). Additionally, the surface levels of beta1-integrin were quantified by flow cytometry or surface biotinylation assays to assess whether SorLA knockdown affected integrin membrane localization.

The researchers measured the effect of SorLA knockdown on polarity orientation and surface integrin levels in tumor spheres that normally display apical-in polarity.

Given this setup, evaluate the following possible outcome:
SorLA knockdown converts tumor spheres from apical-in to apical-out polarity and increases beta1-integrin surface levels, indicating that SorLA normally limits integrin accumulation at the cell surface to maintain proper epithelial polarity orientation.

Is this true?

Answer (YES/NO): NO